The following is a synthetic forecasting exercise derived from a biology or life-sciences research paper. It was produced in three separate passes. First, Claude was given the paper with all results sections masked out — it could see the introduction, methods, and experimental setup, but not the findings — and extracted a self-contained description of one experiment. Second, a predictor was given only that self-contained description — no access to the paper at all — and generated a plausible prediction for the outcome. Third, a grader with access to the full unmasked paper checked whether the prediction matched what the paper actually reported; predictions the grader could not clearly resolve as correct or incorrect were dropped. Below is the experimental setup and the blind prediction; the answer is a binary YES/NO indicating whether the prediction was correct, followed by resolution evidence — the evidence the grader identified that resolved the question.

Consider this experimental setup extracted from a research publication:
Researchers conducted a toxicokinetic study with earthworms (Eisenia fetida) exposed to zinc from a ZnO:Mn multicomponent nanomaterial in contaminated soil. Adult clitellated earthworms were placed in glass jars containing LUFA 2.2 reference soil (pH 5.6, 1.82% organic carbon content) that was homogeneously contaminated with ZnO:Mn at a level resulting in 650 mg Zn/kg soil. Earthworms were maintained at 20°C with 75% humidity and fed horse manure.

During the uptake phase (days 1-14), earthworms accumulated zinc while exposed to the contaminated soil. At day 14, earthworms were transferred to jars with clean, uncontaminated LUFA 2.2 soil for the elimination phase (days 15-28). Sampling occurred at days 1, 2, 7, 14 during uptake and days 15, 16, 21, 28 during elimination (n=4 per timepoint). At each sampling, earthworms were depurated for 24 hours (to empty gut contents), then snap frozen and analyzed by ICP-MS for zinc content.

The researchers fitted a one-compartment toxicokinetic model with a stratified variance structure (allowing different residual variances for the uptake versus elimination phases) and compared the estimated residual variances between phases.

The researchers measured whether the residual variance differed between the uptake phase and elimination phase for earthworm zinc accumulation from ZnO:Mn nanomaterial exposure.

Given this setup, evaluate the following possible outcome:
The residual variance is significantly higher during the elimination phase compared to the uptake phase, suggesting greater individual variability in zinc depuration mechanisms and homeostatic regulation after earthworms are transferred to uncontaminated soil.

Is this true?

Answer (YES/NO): NO